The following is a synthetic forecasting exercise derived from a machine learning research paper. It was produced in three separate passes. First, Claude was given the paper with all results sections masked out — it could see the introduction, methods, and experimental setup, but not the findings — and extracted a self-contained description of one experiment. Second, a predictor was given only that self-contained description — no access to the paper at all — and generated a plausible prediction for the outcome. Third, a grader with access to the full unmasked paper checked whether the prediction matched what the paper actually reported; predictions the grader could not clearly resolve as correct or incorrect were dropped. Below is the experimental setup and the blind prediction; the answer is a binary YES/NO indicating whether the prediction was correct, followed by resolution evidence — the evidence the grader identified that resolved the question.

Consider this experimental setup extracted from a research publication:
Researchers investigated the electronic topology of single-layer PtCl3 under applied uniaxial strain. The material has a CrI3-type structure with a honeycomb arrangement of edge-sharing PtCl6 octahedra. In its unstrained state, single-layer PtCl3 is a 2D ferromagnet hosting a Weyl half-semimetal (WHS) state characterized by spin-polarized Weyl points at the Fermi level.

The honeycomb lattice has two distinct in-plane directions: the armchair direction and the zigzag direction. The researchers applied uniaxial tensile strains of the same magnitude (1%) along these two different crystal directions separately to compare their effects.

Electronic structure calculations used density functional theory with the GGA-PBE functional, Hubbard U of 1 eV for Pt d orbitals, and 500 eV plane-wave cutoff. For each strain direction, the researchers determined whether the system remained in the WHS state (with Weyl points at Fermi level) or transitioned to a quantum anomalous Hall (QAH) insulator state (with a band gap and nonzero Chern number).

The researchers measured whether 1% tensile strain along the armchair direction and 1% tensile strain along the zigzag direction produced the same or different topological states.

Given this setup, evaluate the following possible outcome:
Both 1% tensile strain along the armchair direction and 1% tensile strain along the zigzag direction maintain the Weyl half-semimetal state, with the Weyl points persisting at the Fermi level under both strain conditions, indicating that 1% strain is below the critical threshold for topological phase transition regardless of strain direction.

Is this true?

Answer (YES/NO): NO